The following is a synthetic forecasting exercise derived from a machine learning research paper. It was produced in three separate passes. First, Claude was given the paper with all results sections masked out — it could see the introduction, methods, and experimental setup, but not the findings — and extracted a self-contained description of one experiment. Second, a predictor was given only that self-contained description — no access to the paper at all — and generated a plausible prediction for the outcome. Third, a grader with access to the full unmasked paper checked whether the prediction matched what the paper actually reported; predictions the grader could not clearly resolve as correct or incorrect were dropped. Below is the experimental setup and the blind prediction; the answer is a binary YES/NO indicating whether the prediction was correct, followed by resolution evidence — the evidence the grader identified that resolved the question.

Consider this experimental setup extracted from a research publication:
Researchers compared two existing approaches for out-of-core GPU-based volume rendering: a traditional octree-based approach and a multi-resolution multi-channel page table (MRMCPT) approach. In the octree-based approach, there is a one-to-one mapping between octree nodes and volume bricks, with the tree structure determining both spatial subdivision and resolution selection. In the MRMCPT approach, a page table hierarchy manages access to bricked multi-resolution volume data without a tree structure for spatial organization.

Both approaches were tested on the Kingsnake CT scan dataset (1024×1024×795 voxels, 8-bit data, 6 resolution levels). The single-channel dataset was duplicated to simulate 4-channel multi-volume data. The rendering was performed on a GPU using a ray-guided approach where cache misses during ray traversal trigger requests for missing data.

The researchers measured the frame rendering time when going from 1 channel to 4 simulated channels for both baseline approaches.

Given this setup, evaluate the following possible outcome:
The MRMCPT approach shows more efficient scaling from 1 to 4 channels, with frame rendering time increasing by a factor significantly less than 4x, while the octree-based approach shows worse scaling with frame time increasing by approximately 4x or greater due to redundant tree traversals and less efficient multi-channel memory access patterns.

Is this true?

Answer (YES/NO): YES